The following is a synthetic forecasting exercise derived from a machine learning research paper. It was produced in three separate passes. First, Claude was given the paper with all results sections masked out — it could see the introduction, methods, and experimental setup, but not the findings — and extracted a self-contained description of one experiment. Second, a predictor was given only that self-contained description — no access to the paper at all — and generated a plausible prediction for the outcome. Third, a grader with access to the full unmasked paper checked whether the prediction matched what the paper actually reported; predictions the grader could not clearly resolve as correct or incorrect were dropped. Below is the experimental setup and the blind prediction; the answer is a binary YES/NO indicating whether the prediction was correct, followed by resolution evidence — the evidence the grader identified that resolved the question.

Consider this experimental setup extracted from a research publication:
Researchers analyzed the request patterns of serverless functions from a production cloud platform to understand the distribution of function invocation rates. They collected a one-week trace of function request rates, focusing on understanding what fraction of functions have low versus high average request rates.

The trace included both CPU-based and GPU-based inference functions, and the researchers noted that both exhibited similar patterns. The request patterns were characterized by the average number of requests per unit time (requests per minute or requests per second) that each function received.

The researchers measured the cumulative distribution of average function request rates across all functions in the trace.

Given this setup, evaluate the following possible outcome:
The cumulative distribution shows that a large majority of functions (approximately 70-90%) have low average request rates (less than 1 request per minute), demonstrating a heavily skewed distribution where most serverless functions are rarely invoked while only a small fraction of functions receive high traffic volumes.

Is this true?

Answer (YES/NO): YES